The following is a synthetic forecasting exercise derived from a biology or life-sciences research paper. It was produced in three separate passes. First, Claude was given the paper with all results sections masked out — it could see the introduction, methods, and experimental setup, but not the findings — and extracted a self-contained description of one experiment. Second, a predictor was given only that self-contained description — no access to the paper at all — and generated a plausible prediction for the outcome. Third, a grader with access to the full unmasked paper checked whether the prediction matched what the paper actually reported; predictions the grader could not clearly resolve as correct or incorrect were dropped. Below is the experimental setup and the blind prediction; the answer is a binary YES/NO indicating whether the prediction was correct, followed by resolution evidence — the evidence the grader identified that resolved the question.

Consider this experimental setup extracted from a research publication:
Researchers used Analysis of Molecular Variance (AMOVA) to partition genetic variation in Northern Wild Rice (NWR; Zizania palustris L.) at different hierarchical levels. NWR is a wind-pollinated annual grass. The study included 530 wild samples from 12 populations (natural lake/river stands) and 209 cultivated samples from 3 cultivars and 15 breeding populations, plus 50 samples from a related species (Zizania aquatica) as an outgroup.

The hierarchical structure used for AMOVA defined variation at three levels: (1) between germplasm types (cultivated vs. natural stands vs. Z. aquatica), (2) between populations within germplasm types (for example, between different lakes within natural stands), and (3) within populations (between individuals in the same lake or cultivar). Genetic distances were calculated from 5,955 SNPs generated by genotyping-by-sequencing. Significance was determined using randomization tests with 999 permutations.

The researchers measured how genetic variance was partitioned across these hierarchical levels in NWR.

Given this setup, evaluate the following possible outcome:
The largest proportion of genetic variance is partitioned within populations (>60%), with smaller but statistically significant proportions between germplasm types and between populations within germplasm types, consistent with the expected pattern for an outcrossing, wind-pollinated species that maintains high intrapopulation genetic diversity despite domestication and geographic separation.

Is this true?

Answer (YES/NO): YES